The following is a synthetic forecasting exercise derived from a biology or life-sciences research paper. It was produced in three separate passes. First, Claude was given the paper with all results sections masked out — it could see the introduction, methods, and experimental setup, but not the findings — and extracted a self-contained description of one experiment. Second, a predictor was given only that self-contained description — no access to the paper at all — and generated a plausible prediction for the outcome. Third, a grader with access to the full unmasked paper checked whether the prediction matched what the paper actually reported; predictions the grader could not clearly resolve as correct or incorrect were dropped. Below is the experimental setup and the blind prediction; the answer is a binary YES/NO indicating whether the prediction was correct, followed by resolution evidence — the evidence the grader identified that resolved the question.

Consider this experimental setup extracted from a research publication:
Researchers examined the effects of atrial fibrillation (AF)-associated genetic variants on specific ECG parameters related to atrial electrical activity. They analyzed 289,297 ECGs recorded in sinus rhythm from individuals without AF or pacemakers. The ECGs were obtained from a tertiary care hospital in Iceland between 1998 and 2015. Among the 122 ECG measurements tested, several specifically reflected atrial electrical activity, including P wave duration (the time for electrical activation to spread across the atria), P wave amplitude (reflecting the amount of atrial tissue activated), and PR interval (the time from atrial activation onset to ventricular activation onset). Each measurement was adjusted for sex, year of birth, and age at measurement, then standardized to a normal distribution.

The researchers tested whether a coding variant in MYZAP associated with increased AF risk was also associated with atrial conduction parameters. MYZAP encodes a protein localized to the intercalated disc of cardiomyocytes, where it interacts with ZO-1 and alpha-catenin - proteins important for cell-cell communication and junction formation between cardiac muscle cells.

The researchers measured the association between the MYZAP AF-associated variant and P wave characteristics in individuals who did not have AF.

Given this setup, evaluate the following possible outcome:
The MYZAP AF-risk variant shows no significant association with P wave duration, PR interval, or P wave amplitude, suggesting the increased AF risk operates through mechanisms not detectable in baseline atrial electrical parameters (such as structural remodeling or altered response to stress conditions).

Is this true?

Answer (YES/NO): YES